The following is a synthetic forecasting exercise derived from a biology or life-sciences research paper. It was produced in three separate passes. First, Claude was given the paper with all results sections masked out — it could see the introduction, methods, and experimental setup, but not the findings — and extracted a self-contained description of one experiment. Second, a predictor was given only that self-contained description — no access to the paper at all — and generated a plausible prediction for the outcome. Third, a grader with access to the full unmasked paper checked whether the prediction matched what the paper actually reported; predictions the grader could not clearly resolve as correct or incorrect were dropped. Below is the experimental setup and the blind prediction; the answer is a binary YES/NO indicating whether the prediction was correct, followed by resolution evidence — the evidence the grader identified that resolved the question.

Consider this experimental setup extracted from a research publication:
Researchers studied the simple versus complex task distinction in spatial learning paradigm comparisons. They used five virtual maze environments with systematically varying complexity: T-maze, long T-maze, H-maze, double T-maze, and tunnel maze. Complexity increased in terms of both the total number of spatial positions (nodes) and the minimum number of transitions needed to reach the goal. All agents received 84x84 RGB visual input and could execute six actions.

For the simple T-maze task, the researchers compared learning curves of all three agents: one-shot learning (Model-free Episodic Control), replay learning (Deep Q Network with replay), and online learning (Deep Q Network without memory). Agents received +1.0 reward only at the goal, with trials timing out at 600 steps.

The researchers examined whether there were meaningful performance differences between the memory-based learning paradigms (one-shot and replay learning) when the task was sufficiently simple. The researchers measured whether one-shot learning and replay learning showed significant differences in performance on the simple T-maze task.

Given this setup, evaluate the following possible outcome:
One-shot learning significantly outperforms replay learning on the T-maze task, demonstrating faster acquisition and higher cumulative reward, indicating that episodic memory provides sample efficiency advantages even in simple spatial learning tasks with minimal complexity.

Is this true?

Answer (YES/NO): NO